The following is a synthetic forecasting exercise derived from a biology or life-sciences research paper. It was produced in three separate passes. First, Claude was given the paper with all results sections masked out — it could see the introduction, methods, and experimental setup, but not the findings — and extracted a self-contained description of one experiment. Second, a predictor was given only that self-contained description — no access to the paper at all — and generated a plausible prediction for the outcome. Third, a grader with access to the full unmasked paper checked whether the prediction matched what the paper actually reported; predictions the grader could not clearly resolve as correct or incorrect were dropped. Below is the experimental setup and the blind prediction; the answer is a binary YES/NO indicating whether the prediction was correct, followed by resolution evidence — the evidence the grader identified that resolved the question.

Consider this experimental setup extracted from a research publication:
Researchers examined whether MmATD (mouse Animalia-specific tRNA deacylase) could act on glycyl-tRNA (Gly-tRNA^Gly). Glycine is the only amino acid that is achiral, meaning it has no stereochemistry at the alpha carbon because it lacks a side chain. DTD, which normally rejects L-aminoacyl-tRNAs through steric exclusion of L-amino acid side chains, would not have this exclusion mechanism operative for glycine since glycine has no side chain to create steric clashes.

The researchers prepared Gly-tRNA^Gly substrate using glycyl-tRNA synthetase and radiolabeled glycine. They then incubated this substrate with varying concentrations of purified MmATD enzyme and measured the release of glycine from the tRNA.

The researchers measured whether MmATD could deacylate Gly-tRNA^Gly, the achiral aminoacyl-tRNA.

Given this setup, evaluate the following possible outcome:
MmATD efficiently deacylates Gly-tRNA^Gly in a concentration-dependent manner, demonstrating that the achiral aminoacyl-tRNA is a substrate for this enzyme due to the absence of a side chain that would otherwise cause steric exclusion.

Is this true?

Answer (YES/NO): YES